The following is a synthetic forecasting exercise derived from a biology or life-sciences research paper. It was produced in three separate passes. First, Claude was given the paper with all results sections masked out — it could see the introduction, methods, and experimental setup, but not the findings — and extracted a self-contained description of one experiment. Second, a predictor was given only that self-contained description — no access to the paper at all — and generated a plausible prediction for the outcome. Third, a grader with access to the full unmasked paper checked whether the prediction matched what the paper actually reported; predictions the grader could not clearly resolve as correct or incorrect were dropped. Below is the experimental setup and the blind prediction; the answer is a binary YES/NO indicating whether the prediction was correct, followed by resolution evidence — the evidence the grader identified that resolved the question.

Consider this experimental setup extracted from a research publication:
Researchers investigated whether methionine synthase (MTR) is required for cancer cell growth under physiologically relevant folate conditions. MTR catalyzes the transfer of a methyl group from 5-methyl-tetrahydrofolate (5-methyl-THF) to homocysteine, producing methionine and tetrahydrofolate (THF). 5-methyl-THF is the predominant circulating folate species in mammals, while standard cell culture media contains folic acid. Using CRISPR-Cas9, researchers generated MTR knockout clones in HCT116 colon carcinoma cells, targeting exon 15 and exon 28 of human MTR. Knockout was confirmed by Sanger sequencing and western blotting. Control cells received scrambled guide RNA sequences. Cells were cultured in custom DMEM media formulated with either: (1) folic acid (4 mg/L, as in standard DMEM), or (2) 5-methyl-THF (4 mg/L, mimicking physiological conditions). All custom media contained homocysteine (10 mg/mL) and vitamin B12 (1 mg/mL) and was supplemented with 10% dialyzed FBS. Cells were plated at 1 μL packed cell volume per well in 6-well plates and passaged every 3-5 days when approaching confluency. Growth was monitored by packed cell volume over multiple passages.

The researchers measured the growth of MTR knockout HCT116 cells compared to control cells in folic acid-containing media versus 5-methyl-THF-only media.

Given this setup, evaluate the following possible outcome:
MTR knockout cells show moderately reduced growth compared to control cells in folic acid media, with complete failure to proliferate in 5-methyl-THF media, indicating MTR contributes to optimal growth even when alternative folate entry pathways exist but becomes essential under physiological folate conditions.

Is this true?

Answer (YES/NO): NO